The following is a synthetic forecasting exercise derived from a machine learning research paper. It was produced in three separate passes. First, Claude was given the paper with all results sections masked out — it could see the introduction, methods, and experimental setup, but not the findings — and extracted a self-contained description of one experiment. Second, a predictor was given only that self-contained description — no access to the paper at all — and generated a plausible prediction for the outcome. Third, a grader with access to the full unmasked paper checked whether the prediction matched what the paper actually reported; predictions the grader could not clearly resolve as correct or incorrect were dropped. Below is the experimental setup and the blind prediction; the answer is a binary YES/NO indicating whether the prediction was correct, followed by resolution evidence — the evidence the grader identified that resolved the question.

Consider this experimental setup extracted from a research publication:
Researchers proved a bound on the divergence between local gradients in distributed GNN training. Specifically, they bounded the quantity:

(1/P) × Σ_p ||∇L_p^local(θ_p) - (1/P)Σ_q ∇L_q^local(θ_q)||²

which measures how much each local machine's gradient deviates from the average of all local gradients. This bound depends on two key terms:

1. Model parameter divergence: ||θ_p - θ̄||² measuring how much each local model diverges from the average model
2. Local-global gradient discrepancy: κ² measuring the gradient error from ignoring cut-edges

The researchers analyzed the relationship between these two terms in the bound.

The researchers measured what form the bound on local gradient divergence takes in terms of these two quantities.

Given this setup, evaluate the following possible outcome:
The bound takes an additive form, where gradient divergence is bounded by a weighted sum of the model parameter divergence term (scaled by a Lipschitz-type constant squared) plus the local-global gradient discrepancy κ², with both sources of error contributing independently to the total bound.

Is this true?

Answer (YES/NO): YES